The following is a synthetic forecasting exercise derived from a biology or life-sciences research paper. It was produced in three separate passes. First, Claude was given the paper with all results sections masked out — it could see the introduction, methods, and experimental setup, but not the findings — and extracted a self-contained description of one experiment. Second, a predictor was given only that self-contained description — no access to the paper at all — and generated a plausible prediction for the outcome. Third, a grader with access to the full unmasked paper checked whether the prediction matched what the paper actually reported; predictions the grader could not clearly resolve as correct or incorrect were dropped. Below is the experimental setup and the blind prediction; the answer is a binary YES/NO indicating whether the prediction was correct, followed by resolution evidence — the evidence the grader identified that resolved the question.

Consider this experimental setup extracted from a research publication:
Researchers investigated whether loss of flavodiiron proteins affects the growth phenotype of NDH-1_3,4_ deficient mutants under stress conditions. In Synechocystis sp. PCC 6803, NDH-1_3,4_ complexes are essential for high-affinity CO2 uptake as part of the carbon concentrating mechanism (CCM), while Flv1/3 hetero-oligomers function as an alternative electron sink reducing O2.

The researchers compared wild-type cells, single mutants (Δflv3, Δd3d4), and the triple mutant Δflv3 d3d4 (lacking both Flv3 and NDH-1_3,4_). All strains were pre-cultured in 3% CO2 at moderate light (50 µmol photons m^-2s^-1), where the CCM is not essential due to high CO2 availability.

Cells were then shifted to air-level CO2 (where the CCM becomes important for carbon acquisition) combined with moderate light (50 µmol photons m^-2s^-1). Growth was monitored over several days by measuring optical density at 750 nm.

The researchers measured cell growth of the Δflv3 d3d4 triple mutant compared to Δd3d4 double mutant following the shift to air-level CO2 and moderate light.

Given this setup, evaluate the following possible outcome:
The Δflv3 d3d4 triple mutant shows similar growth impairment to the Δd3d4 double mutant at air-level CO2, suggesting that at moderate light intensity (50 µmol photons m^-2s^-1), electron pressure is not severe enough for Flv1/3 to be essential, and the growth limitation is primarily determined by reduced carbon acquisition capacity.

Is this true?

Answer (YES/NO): YES